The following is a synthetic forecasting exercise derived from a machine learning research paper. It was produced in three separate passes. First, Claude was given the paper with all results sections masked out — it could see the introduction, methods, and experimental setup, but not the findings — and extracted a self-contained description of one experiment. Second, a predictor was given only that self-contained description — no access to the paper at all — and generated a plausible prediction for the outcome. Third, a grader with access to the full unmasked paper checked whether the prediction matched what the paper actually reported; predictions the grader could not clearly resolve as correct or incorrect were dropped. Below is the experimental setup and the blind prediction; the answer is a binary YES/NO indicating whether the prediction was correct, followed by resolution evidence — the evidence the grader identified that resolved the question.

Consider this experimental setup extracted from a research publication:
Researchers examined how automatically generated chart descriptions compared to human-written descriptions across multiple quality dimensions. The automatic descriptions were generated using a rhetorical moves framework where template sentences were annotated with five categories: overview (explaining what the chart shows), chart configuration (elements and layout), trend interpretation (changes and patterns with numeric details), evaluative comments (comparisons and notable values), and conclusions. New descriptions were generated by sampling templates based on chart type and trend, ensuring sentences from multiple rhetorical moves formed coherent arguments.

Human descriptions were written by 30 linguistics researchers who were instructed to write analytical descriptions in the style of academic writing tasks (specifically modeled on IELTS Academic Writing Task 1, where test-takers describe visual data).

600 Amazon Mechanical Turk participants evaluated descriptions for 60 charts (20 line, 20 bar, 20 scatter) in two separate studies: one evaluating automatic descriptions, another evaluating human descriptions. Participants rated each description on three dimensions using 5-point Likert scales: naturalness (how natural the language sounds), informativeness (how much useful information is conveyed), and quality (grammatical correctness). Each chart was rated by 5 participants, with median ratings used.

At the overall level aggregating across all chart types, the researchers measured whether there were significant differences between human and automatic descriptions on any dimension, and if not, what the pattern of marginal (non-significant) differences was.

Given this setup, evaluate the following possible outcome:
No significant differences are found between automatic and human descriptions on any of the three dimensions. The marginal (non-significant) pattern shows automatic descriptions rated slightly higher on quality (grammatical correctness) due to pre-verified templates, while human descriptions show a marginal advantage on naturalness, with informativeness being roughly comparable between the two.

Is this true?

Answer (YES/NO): NO